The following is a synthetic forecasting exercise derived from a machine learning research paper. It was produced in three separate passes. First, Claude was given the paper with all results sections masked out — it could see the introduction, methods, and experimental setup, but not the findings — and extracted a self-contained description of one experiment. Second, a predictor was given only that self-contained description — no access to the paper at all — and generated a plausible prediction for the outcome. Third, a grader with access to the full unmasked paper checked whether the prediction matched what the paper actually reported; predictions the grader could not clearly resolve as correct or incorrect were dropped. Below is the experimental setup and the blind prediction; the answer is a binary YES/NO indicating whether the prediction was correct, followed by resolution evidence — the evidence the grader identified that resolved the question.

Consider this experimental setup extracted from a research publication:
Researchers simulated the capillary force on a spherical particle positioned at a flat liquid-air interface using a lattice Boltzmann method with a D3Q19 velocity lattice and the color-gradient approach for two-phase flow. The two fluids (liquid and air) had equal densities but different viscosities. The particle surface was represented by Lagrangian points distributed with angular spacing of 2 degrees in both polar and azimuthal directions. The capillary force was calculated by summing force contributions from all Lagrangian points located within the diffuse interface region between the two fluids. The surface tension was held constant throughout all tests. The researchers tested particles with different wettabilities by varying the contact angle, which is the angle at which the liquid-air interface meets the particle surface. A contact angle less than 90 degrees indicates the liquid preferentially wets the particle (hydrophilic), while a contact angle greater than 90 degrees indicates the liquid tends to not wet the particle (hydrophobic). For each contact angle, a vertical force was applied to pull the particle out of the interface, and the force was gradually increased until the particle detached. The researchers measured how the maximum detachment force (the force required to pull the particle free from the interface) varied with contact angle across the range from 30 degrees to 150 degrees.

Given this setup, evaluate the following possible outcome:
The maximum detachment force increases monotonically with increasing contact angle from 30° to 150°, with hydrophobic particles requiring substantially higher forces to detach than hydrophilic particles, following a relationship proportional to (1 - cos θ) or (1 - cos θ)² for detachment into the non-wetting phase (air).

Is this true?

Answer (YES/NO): NO